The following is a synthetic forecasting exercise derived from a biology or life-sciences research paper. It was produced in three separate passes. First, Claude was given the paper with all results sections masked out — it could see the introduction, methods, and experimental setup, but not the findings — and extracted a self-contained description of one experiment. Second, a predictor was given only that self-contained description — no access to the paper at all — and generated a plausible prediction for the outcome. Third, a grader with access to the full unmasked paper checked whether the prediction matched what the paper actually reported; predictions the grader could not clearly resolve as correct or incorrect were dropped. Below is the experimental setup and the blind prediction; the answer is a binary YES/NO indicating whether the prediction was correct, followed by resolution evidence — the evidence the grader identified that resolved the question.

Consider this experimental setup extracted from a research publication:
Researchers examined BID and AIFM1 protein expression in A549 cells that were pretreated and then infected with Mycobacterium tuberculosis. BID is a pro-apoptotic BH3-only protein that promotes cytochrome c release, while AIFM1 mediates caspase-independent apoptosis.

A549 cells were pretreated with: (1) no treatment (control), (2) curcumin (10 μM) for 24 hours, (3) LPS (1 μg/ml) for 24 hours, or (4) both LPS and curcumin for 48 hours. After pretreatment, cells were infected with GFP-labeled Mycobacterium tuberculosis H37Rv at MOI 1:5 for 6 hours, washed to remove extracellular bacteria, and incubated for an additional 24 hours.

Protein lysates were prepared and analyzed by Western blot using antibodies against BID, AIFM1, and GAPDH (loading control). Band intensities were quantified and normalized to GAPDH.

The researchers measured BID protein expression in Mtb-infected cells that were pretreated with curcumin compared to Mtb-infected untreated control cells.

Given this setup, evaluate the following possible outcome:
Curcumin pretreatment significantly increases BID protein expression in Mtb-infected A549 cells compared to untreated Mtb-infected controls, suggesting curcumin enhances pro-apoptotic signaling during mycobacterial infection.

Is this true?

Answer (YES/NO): NO